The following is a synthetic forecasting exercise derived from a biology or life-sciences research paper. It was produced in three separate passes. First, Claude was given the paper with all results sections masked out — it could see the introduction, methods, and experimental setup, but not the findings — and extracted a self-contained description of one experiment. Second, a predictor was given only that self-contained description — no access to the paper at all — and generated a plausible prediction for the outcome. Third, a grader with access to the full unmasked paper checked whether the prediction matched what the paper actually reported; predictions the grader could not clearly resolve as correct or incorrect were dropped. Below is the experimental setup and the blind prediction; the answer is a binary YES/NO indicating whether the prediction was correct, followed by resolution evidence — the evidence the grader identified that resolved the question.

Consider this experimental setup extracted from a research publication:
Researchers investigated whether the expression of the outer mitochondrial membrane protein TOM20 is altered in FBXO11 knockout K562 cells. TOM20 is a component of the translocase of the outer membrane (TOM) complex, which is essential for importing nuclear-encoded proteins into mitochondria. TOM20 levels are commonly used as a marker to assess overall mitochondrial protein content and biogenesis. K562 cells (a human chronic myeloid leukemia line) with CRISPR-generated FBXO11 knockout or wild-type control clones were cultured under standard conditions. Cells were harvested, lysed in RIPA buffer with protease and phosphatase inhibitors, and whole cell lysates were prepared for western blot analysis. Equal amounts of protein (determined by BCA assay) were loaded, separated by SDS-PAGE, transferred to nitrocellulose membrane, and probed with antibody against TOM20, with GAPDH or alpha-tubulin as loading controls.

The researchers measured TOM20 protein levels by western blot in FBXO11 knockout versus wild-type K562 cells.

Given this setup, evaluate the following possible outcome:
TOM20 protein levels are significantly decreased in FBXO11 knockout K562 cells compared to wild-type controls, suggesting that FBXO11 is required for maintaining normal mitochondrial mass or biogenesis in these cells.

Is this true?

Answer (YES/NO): NO